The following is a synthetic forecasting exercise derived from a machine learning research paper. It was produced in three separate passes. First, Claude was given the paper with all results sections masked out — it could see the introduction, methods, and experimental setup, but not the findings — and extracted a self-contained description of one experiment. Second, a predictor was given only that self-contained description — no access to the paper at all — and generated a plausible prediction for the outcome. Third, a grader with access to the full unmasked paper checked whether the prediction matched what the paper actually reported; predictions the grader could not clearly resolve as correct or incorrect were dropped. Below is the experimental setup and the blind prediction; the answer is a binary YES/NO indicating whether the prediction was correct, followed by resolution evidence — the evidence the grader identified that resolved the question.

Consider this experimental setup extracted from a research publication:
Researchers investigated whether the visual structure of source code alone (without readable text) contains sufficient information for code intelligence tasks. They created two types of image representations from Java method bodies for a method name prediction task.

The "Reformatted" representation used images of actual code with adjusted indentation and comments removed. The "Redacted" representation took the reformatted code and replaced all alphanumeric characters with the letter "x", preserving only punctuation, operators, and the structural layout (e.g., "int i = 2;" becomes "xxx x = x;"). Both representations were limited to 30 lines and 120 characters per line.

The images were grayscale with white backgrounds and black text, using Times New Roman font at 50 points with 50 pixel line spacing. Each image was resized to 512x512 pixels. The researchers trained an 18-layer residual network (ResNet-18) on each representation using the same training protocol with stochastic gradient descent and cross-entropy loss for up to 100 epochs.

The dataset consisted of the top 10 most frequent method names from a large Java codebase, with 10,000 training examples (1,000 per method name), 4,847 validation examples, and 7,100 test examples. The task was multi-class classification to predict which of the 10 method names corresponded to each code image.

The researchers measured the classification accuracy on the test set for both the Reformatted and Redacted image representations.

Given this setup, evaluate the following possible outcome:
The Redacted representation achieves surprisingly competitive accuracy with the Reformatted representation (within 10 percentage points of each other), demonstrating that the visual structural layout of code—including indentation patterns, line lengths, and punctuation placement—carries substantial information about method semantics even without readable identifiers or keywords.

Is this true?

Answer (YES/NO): YES